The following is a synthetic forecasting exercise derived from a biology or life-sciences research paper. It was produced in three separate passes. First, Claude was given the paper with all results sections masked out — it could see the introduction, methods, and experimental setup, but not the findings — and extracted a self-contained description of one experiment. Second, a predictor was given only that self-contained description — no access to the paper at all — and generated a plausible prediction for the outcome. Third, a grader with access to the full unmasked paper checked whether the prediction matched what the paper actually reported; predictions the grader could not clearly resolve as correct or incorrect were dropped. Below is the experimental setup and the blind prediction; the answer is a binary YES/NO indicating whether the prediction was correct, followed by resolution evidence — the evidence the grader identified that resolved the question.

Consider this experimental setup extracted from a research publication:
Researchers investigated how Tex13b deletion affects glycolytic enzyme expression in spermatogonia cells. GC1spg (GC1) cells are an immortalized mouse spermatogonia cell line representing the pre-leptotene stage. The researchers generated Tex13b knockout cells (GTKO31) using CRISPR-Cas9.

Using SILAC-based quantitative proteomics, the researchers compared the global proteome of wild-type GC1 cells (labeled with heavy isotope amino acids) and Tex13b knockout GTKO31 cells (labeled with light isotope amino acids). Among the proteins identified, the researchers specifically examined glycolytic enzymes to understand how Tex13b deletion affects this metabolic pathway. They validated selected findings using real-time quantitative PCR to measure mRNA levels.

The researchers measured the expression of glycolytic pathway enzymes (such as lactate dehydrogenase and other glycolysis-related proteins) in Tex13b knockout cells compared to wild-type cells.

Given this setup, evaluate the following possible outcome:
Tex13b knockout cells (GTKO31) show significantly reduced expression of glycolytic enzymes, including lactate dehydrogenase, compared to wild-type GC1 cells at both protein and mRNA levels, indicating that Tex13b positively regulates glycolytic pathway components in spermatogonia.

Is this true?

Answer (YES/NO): NO